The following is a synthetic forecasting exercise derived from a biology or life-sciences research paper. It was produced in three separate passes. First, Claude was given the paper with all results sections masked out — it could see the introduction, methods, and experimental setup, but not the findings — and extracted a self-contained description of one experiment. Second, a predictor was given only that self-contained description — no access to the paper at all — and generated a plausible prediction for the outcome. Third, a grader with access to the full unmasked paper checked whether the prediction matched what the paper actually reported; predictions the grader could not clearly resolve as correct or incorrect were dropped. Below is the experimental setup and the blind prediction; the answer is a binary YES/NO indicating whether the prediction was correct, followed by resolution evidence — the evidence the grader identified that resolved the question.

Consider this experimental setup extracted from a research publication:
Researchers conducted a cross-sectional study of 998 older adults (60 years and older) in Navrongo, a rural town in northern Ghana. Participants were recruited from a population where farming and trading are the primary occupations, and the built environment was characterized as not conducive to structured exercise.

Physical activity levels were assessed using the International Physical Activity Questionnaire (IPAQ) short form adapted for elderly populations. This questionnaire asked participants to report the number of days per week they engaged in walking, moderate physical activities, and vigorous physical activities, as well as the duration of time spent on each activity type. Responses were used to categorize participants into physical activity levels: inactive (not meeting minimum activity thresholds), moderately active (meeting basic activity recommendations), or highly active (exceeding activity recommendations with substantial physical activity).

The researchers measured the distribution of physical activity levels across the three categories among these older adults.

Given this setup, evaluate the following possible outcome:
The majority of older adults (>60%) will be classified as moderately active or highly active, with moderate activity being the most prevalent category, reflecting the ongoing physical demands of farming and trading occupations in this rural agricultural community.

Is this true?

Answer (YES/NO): NO